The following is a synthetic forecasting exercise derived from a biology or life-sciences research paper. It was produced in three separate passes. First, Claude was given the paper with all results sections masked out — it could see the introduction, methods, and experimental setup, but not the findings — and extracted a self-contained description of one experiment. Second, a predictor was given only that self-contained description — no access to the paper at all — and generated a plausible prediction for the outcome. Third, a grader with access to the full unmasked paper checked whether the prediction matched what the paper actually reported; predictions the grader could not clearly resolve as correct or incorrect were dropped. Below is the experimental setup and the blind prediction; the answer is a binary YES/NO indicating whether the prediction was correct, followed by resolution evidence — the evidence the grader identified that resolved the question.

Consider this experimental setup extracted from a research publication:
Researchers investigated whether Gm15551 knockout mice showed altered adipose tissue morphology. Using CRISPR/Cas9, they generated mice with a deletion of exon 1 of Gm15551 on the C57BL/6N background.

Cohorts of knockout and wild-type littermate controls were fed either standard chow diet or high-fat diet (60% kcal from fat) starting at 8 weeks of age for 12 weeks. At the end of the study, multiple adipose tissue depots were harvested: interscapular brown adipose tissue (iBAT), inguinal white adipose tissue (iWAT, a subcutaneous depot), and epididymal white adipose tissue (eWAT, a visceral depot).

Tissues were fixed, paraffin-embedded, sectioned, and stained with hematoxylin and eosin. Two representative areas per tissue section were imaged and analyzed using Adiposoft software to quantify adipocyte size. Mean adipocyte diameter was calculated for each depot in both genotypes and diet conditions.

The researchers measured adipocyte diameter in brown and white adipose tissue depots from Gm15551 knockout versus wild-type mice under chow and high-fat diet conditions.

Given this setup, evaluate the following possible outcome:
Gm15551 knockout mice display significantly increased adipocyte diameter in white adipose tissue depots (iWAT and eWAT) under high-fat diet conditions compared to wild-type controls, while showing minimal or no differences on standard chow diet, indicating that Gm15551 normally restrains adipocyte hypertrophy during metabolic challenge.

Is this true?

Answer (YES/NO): NO